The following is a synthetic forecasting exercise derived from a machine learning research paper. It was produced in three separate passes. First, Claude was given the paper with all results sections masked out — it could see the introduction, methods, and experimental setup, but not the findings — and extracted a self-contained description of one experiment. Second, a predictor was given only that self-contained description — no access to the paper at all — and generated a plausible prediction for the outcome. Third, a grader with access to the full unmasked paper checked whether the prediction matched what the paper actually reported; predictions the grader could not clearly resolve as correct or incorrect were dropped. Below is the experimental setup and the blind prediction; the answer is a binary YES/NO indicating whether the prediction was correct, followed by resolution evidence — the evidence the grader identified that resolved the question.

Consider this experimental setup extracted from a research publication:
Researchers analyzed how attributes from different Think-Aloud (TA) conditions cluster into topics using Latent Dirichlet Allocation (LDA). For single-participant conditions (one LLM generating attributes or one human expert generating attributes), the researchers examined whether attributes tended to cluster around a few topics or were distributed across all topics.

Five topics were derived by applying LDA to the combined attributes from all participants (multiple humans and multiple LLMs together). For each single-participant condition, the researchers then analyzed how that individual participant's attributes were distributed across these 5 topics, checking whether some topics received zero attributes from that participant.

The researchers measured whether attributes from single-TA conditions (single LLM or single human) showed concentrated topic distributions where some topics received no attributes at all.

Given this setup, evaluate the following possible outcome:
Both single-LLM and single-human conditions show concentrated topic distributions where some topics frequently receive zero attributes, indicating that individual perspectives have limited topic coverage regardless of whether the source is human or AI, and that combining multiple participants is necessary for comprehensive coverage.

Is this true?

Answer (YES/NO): YES